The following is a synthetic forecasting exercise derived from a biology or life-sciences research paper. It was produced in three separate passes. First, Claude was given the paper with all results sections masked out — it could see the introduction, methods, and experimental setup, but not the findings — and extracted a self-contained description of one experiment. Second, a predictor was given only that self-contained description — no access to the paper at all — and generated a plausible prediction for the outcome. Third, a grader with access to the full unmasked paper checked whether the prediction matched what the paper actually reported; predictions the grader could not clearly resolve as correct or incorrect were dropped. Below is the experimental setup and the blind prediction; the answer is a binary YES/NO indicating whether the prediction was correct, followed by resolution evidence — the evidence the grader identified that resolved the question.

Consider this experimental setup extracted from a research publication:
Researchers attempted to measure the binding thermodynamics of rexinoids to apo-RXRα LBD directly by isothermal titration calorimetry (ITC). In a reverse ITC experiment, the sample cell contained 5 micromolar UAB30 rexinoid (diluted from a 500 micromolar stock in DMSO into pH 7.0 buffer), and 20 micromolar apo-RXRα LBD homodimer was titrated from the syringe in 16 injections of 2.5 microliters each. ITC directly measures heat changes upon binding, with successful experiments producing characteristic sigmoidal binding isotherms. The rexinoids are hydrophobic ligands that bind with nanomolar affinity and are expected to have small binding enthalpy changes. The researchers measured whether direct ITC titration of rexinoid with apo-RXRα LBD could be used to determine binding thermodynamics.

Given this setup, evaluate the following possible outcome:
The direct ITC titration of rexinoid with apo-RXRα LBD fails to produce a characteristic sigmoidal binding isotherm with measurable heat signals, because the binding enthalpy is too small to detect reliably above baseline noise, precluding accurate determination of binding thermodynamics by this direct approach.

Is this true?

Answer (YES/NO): YES